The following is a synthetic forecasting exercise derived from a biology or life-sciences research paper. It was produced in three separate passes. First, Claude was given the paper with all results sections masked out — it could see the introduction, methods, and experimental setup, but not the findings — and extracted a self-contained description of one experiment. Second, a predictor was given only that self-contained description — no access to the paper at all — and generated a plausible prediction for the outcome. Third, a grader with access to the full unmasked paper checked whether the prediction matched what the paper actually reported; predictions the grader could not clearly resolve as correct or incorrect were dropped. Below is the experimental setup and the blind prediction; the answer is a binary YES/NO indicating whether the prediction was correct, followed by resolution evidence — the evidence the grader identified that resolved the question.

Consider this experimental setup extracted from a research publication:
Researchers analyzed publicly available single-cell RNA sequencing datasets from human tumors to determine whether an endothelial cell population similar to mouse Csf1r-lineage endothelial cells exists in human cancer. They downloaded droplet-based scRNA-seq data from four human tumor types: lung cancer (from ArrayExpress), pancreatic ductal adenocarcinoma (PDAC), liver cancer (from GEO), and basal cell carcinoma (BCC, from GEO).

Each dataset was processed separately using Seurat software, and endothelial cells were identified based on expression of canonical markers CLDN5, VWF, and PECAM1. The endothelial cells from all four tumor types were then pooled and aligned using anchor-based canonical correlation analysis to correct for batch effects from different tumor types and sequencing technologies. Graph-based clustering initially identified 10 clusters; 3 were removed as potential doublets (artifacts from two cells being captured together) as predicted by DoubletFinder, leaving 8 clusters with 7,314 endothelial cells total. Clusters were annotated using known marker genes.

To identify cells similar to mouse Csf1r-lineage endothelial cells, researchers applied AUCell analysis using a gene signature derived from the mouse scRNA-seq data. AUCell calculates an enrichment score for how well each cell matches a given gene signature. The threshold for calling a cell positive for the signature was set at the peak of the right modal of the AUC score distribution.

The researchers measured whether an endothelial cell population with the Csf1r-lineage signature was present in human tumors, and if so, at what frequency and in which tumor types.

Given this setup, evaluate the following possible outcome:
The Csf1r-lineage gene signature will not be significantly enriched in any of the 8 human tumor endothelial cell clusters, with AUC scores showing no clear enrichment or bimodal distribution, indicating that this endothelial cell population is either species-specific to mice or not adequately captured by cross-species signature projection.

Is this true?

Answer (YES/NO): NO